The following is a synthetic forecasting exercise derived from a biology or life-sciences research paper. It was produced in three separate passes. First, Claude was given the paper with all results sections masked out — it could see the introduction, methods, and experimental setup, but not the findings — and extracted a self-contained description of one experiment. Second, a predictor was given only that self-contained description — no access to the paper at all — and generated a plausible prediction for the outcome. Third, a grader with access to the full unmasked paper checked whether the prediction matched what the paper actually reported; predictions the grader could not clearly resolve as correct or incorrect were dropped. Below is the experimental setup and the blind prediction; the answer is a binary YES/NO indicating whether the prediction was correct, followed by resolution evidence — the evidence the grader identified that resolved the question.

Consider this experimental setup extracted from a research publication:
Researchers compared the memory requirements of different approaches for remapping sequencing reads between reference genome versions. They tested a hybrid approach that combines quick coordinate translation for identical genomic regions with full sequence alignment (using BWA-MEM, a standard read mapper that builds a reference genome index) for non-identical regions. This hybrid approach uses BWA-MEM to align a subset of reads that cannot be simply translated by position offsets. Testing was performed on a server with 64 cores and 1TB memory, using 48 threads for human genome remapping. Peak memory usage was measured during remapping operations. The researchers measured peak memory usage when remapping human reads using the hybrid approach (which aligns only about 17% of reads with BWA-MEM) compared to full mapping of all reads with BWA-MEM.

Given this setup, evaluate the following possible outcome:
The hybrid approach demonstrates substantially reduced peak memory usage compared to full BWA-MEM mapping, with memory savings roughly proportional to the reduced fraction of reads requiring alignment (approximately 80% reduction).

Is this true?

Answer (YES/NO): NO